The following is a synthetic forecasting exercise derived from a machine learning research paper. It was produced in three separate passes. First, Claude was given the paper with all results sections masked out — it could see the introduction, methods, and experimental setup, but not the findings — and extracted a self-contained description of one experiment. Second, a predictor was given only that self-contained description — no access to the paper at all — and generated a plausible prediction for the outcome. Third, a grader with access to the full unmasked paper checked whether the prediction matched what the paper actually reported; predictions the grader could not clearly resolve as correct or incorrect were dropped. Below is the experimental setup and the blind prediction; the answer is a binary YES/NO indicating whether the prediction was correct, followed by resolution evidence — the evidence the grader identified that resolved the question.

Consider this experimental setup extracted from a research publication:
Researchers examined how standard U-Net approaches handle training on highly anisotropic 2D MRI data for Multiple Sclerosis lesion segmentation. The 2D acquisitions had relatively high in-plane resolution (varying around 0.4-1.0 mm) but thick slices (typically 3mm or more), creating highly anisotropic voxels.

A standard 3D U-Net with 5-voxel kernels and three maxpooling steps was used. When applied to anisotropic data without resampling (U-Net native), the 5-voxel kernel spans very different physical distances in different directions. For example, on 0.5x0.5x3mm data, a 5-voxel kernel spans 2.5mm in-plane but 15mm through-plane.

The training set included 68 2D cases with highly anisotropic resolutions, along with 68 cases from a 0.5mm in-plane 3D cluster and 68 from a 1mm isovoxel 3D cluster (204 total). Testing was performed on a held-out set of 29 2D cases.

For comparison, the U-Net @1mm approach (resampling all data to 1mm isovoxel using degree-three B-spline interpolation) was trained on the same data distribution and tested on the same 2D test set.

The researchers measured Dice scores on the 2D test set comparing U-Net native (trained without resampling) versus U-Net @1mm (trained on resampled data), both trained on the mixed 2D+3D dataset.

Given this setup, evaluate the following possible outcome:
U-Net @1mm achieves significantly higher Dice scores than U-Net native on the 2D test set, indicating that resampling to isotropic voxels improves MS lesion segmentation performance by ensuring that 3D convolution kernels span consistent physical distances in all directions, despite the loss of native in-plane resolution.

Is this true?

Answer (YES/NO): NO